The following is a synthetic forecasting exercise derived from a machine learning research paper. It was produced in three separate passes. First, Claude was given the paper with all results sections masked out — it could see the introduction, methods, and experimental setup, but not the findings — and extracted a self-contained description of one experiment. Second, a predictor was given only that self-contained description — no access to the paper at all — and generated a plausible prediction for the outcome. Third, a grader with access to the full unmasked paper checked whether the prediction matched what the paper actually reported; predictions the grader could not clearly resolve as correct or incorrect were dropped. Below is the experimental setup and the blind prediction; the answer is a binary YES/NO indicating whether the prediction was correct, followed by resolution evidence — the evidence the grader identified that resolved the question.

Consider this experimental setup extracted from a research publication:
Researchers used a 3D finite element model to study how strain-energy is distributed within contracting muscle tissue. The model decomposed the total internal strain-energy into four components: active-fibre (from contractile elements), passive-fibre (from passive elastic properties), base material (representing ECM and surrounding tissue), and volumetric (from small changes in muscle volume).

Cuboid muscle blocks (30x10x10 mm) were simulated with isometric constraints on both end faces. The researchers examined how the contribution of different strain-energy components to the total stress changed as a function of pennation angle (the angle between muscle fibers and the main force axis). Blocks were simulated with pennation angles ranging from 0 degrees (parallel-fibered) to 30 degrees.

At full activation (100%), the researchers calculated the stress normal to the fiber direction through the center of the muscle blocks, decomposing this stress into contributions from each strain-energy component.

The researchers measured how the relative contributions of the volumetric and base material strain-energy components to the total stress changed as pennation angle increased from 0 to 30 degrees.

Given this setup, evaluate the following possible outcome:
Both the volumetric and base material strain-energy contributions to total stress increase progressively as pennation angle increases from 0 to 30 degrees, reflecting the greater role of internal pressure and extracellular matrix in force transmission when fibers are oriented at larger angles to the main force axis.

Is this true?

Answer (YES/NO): NO